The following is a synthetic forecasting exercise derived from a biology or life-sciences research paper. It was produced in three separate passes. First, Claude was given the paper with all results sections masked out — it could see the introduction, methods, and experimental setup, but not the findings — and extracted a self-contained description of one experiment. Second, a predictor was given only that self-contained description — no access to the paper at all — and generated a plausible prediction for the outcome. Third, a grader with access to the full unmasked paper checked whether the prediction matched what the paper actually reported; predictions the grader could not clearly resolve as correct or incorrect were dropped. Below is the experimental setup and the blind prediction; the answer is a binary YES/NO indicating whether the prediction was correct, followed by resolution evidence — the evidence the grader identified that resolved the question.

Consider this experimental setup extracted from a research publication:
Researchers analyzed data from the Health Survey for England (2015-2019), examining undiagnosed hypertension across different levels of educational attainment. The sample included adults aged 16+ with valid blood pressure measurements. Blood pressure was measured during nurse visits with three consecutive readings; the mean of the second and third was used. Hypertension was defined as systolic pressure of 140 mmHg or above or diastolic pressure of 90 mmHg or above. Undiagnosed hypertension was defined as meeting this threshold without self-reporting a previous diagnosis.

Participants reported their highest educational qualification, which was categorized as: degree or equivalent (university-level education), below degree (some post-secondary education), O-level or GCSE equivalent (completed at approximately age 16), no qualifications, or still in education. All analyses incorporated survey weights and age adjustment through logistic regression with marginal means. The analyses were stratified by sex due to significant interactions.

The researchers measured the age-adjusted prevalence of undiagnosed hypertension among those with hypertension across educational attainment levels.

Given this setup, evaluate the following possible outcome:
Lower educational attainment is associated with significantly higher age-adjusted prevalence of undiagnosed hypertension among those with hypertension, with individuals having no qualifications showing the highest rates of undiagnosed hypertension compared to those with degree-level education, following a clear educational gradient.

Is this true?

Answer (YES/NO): NO